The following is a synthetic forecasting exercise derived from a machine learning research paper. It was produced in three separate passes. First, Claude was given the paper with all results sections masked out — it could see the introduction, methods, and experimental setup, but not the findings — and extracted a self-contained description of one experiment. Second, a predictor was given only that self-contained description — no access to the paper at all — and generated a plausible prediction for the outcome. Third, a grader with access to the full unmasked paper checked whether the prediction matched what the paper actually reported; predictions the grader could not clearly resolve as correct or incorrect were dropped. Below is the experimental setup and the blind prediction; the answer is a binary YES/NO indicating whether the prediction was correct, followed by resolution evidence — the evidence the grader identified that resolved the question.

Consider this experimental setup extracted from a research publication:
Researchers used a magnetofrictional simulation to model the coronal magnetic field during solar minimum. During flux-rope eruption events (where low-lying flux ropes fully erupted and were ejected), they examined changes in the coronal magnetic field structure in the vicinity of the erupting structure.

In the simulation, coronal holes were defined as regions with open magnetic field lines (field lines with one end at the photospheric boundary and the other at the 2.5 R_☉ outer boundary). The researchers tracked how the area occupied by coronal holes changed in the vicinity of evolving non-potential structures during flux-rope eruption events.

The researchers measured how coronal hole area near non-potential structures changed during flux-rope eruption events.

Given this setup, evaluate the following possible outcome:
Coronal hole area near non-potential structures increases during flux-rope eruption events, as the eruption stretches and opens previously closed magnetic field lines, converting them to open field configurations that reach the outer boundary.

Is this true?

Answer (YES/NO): YES